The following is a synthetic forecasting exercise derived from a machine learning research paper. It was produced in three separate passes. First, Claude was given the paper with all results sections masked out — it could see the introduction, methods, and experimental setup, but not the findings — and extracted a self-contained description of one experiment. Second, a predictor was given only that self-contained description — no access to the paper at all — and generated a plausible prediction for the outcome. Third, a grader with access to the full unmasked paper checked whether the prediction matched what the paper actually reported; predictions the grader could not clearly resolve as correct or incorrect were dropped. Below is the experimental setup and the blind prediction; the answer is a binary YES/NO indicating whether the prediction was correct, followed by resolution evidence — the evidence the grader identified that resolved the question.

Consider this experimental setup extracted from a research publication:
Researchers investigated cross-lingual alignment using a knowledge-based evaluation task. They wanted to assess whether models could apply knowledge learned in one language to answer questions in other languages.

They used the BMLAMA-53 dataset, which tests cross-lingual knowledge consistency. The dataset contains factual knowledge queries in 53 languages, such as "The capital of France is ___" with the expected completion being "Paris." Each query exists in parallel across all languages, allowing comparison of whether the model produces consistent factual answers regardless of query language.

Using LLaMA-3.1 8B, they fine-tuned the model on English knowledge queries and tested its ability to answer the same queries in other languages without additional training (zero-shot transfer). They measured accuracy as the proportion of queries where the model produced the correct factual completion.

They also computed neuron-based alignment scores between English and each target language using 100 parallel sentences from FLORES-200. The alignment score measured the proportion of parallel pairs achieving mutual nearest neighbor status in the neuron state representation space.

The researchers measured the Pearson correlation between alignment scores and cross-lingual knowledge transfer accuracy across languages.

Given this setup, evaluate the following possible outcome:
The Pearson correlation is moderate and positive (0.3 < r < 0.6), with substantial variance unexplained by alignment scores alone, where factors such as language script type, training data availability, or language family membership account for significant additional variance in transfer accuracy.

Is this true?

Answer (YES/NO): NO